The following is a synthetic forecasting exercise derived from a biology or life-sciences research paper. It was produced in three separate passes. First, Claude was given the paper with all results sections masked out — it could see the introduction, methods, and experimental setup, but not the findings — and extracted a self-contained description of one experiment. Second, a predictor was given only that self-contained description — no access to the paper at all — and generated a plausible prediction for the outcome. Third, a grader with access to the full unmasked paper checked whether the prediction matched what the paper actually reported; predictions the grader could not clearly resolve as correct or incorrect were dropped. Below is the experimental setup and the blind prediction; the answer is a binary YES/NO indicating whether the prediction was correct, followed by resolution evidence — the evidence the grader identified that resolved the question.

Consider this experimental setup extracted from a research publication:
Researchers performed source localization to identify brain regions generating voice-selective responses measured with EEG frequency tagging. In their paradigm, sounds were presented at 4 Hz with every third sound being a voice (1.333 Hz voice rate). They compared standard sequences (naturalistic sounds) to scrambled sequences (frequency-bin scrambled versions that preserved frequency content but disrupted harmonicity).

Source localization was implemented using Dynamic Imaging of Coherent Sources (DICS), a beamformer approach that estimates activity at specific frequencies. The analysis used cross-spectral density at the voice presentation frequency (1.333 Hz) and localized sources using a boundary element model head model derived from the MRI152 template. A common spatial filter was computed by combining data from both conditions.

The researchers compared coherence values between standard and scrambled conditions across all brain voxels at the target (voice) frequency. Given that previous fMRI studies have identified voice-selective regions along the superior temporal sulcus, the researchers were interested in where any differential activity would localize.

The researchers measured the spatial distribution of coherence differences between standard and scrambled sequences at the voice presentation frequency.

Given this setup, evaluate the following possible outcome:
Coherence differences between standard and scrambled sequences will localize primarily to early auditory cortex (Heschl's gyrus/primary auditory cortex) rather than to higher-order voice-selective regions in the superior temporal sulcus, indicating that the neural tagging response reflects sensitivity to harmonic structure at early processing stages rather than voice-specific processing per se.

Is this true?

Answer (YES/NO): NO